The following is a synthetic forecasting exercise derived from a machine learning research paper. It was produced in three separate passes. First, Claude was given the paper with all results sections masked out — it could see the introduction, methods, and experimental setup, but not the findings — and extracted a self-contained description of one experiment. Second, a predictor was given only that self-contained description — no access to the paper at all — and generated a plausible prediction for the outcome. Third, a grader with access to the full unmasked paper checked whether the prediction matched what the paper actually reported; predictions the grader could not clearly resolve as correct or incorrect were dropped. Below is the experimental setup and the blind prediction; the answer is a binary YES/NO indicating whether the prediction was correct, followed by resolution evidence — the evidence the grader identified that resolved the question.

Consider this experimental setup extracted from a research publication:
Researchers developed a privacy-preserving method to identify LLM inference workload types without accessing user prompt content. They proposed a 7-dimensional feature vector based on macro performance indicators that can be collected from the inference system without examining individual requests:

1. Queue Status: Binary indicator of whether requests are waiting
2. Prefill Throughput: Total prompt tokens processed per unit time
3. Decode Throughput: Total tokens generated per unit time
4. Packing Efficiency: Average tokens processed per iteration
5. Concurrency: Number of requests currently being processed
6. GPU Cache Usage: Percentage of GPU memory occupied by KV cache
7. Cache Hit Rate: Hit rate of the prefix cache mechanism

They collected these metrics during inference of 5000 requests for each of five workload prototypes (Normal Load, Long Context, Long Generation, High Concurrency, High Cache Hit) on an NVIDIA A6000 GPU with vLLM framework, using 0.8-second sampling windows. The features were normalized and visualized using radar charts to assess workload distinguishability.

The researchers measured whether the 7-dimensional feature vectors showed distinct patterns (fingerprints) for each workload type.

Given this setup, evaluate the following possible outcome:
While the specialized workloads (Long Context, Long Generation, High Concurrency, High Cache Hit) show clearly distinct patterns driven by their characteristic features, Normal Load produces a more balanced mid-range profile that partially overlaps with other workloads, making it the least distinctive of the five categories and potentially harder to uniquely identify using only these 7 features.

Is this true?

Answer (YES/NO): NO